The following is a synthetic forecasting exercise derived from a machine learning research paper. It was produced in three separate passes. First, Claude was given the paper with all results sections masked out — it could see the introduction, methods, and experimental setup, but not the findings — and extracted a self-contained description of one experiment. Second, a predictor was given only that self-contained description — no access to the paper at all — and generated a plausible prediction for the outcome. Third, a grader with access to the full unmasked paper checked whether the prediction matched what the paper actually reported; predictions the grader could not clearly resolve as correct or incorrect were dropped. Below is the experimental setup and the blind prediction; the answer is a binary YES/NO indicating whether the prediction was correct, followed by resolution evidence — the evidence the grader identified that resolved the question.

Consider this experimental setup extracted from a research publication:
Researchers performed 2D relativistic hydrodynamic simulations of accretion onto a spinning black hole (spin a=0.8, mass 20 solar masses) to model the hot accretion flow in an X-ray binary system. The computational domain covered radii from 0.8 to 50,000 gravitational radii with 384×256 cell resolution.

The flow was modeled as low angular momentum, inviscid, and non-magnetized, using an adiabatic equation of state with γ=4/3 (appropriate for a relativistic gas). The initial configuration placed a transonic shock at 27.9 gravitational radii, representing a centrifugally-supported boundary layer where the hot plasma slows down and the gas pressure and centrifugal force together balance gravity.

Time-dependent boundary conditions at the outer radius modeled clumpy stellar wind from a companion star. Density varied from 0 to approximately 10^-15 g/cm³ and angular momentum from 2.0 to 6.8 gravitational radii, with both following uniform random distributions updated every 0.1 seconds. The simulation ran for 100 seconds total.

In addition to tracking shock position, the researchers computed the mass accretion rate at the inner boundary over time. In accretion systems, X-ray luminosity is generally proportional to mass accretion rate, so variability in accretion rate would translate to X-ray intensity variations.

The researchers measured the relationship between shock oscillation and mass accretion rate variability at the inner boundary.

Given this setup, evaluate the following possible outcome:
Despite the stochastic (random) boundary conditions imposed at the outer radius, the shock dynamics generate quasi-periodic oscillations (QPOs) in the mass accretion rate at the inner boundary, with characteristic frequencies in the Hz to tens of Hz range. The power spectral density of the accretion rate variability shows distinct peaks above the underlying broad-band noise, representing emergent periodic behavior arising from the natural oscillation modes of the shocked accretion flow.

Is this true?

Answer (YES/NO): NO